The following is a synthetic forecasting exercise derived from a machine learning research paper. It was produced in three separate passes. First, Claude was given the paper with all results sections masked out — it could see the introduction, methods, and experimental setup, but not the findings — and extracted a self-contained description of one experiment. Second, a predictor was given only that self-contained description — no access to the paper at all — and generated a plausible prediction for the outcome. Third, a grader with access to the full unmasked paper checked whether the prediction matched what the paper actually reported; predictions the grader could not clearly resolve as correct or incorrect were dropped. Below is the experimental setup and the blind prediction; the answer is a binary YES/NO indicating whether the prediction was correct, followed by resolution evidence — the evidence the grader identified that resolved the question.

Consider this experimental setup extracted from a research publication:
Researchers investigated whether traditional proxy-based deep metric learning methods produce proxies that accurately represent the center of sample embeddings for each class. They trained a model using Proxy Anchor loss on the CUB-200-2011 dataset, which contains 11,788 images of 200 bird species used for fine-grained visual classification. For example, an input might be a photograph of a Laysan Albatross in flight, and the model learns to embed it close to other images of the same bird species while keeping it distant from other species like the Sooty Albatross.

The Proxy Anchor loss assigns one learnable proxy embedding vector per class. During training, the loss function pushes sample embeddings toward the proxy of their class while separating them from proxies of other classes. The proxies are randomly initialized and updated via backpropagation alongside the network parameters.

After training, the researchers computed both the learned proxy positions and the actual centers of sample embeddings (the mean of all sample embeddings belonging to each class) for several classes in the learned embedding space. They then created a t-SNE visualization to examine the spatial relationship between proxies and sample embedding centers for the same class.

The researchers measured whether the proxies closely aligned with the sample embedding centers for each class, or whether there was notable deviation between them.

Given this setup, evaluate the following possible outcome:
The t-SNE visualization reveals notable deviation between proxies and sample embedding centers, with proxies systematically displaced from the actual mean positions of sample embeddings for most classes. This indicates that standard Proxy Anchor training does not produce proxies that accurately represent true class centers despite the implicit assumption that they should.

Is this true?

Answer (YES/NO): YES